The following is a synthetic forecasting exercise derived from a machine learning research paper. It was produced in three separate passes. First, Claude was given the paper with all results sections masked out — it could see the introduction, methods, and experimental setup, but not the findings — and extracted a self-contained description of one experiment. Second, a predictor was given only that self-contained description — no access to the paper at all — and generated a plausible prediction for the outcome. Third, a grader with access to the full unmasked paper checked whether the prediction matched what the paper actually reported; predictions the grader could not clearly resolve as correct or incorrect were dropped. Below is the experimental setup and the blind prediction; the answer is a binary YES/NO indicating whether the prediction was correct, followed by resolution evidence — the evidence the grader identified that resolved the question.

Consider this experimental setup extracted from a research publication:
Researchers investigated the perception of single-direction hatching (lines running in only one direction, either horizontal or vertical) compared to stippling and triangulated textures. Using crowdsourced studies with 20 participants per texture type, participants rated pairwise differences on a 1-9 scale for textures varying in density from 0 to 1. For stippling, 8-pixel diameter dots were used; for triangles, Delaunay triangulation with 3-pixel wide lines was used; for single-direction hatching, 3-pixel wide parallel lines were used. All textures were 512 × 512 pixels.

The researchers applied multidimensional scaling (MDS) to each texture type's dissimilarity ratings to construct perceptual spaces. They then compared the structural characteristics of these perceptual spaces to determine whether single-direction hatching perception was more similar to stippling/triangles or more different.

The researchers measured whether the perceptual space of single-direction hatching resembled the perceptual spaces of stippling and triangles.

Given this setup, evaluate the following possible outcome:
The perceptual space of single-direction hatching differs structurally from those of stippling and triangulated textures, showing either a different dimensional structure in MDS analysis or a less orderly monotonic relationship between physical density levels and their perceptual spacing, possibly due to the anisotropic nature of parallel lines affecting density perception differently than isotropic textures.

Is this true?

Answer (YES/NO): NO